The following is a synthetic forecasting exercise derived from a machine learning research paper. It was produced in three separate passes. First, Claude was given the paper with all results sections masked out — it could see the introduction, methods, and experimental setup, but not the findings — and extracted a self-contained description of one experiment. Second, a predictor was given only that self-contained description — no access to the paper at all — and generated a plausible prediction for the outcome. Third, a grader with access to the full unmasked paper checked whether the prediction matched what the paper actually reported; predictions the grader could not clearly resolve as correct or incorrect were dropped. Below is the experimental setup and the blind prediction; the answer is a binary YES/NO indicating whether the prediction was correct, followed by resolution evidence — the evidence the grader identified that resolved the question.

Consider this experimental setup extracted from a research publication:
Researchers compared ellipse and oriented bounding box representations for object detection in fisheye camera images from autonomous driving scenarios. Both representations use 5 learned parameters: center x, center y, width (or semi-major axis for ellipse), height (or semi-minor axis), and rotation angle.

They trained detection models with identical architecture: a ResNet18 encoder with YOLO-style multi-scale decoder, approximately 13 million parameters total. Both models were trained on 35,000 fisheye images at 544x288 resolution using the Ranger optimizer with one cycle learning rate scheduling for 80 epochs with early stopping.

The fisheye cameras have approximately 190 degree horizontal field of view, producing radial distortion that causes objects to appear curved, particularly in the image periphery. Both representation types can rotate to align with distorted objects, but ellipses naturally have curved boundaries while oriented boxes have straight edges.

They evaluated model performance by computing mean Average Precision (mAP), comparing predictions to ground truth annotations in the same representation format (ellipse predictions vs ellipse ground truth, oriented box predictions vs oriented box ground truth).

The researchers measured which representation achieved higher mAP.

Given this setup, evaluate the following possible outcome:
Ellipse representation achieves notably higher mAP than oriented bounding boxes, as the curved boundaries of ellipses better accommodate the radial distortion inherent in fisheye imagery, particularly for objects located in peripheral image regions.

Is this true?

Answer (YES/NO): NO